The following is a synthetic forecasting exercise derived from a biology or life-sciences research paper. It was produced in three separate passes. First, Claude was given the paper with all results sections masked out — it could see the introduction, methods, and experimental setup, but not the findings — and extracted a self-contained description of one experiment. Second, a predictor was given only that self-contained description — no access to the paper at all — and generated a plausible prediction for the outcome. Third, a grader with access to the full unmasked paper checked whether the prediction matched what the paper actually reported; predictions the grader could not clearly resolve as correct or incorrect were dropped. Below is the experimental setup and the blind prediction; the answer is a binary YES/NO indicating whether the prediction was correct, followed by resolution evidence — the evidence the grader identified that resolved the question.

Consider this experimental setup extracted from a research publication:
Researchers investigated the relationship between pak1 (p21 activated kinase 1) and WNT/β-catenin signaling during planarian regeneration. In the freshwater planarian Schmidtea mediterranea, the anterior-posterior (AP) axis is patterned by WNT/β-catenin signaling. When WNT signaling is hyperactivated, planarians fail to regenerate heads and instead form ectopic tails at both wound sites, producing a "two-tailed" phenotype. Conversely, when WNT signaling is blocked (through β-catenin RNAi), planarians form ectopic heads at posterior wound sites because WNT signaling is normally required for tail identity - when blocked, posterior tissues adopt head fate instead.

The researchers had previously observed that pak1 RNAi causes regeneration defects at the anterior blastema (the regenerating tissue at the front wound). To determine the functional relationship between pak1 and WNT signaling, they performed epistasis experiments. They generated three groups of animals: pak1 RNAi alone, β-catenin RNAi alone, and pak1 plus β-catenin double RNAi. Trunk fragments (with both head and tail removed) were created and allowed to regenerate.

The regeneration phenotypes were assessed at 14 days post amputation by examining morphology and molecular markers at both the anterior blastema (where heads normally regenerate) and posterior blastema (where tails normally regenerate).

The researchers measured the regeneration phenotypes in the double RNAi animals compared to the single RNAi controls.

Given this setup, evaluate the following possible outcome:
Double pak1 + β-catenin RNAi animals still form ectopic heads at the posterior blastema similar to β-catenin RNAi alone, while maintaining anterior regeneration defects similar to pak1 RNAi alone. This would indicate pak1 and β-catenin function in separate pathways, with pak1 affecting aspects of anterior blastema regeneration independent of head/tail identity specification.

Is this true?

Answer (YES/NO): NO